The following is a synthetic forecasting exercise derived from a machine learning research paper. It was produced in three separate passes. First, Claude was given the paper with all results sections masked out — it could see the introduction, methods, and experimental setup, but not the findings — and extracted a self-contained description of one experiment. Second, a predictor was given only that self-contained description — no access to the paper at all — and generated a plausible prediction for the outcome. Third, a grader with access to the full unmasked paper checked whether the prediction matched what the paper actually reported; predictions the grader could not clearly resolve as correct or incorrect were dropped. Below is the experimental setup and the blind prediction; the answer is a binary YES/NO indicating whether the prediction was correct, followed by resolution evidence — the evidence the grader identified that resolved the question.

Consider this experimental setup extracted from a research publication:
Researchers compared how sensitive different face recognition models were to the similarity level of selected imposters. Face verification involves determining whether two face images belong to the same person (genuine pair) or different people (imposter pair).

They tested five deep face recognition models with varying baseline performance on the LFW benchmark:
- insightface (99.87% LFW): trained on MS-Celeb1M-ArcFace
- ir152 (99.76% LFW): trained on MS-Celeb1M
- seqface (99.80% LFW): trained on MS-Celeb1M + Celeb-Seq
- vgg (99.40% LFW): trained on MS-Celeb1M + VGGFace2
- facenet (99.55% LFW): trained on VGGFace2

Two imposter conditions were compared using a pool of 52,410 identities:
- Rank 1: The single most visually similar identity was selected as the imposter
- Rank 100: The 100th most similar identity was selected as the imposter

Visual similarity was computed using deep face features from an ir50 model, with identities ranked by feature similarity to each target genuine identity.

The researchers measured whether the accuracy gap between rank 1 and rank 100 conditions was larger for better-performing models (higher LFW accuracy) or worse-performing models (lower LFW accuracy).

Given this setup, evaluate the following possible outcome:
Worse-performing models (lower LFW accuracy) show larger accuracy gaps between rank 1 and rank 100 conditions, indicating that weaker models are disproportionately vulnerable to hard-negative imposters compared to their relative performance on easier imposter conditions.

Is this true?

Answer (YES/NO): NO